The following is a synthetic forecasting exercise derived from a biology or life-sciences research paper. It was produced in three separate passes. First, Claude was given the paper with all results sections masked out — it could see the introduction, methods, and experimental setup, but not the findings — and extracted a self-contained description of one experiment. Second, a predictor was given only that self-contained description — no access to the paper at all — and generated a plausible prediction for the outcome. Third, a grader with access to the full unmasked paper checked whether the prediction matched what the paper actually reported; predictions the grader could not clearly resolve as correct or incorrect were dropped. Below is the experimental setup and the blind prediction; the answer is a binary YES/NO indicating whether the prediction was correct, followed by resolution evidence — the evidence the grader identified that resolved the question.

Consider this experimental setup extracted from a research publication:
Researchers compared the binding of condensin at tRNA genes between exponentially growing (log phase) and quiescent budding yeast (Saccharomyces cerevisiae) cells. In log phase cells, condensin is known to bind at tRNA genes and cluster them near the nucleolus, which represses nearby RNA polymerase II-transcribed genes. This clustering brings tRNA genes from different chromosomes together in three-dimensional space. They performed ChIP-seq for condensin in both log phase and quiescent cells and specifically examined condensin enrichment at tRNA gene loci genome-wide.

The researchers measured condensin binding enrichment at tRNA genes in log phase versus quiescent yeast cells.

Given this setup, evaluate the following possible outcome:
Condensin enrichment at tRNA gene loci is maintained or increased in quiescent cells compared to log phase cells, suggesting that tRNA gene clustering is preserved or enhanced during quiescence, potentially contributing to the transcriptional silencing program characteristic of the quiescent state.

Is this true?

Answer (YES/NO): NO